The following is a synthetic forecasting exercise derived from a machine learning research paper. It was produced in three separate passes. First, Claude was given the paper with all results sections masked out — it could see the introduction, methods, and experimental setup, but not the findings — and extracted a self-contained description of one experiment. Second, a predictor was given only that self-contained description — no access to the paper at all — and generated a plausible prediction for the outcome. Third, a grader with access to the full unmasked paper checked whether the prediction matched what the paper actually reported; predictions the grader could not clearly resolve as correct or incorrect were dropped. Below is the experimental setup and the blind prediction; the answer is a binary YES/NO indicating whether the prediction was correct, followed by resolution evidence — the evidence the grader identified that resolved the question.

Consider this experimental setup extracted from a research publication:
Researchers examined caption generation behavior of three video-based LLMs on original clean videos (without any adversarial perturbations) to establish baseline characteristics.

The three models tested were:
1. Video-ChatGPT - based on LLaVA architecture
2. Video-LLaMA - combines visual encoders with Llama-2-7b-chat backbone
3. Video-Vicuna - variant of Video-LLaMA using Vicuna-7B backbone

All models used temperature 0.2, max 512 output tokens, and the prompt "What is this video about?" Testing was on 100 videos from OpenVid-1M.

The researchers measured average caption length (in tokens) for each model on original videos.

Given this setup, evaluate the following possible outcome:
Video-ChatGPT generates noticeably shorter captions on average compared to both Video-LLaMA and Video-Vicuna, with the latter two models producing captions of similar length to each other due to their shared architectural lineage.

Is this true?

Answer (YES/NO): NO